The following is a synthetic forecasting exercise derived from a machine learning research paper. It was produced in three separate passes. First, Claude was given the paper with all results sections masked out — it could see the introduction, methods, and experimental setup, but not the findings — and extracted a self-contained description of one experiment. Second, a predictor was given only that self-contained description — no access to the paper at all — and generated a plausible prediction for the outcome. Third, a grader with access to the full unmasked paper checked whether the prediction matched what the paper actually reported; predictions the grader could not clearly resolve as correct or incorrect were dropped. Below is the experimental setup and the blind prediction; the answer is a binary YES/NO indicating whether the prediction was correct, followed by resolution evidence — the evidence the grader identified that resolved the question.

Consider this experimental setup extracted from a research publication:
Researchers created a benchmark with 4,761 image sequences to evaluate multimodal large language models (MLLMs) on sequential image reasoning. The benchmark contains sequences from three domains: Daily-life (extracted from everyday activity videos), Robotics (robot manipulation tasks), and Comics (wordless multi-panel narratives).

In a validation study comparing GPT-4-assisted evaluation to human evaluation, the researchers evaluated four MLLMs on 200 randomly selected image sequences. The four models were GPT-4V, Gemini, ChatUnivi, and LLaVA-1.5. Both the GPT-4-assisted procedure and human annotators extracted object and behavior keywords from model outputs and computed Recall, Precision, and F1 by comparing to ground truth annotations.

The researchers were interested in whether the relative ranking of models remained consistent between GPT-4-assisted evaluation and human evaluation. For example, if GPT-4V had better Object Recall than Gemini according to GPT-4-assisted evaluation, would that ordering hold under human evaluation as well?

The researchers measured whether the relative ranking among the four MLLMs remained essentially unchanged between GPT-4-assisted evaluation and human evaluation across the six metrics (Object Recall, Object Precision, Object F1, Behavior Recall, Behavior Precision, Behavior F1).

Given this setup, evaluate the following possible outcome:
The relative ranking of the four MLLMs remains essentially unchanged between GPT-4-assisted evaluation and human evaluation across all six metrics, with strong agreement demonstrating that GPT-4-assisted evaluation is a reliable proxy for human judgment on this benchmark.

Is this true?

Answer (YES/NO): YES